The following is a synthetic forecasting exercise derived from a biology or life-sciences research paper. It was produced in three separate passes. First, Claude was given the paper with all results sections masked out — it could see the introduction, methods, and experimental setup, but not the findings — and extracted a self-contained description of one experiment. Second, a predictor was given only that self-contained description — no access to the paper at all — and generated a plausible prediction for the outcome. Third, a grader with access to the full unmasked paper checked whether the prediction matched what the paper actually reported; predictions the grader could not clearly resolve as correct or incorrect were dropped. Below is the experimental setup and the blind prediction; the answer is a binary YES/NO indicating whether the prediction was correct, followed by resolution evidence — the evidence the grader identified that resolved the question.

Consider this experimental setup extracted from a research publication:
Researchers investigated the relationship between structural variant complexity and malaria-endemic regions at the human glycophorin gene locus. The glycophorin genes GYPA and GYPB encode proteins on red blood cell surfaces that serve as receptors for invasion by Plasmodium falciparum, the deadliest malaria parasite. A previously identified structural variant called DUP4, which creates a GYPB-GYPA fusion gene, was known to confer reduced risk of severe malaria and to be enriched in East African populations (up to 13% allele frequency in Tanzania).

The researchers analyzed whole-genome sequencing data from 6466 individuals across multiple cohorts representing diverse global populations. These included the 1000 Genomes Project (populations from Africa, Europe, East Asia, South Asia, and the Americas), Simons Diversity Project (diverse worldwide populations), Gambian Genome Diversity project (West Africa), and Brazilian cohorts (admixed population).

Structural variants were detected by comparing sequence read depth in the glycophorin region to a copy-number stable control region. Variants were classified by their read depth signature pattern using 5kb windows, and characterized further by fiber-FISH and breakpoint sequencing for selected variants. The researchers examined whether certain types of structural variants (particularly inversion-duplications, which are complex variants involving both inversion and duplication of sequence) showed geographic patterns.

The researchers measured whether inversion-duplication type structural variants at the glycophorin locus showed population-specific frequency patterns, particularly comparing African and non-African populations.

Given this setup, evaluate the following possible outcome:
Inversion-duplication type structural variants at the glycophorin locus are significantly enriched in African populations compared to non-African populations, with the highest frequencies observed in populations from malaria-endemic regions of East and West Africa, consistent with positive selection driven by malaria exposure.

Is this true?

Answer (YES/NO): NO